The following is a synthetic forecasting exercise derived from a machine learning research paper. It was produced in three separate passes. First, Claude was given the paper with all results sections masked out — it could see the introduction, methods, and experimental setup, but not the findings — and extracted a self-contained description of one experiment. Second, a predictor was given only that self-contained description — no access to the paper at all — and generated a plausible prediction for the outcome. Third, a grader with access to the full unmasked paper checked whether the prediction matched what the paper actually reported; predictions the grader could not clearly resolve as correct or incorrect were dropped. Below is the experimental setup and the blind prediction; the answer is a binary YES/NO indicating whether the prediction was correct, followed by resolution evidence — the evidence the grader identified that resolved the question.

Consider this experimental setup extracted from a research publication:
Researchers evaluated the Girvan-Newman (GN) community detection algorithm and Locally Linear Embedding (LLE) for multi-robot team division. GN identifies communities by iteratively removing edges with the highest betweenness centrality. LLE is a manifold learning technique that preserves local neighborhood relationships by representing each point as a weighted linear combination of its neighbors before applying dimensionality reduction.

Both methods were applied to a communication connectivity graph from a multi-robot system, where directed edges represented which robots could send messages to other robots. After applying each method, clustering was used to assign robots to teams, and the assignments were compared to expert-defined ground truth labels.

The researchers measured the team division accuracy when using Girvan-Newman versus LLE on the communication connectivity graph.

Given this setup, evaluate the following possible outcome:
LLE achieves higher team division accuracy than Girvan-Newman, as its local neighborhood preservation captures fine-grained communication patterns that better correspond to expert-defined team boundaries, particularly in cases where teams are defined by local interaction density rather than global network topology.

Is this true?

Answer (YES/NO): NO